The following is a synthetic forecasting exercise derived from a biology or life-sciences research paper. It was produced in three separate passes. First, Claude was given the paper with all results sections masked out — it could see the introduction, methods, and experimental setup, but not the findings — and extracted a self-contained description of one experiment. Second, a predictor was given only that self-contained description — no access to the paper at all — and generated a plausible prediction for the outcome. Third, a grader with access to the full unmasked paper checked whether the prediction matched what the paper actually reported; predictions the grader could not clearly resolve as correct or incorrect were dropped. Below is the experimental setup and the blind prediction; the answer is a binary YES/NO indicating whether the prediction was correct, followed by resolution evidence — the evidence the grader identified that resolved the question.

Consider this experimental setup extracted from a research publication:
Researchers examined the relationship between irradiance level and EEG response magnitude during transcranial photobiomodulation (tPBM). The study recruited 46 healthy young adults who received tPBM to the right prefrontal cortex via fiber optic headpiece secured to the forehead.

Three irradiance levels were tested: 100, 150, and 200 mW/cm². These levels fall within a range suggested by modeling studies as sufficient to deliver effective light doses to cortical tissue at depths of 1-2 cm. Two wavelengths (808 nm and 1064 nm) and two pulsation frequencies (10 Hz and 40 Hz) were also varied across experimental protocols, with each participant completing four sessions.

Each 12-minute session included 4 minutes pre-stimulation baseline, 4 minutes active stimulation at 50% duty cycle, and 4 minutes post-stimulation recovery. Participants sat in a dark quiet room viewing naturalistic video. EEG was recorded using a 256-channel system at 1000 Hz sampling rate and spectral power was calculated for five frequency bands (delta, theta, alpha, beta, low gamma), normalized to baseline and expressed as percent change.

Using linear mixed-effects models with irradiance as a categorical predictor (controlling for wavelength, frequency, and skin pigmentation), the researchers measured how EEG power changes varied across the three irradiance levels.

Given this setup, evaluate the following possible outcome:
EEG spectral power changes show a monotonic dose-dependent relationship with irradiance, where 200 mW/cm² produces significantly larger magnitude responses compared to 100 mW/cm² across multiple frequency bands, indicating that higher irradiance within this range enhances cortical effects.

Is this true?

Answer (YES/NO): NO